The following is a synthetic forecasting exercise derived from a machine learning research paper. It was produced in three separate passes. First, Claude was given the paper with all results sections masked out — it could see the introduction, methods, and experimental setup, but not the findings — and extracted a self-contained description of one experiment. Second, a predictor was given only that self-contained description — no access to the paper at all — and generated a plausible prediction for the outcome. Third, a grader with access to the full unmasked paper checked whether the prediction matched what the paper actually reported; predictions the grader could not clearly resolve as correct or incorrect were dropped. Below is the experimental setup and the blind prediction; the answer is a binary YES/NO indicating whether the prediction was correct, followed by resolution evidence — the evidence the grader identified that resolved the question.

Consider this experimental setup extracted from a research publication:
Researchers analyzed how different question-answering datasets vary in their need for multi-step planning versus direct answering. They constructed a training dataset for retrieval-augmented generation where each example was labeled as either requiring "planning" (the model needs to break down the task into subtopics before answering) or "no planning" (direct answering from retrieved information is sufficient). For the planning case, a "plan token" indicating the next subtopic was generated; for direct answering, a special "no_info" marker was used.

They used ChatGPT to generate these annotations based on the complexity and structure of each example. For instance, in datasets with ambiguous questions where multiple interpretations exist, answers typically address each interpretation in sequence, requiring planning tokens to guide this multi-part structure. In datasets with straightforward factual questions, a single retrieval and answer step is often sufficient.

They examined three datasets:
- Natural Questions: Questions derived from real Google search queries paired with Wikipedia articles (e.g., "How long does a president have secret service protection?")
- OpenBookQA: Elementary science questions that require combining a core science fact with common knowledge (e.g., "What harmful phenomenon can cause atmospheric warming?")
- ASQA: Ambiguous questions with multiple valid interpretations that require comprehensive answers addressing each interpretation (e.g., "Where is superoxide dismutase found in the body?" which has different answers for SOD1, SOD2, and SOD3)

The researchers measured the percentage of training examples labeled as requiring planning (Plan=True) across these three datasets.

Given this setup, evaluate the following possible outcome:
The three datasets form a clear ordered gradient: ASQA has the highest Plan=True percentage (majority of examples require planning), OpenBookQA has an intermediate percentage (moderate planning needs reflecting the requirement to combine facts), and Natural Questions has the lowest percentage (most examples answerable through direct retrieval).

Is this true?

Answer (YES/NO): NO